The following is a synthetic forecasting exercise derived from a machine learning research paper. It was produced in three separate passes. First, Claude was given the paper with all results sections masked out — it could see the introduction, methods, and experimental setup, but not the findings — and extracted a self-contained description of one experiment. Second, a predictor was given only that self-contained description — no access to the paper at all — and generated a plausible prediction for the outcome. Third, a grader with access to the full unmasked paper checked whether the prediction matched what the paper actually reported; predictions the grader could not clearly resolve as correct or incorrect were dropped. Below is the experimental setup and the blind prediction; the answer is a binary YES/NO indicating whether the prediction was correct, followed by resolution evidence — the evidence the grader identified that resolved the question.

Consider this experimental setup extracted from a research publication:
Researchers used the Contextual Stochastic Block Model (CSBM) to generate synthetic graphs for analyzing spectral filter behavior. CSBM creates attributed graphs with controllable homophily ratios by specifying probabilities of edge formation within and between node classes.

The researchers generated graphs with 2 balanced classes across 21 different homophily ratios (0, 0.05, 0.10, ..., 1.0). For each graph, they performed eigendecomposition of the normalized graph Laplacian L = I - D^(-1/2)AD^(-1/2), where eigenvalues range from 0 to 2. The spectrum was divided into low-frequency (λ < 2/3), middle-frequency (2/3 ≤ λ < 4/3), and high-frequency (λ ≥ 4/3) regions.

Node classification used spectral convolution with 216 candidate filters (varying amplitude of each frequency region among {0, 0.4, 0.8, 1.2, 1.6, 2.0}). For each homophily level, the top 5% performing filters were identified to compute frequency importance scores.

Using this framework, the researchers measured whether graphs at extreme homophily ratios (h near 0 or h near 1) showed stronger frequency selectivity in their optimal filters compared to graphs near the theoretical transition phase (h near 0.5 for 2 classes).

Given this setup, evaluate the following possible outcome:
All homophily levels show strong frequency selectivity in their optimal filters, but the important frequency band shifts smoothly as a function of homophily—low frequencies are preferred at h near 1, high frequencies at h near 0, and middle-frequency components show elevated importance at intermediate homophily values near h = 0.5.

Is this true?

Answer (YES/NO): YES